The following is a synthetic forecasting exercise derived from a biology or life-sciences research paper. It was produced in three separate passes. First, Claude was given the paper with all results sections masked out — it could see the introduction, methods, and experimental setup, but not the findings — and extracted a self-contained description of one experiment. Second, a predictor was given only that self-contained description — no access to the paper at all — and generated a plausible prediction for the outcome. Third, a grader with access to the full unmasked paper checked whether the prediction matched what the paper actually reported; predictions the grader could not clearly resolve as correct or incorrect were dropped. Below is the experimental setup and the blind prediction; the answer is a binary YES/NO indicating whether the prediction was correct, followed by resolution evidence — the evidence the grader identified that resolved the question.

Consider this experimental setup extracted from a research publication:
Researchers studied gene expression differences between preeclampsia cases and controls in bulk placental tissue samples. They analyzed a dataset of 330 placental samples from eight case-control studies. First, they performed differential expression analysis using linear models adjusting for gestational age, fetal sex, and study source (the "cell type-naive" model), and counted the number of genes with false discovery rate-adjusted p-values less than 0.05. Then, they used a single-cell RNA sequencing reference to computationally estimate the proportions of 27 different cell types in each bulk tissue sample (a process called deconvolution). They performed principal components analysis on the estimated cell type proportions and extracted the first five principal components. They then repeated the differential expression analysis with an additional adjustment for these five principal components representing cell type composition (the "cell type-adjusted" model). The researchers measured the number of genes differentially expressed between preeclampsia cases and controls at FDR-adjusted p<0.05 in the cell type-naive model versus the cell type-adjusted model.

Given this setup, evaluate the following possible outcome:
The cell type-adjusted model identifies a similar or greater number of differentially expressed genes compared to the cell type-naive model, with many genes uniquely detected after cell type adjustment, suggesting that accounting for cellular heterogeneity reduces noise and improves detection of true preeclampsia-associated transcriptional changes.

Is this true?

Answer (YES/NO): NO